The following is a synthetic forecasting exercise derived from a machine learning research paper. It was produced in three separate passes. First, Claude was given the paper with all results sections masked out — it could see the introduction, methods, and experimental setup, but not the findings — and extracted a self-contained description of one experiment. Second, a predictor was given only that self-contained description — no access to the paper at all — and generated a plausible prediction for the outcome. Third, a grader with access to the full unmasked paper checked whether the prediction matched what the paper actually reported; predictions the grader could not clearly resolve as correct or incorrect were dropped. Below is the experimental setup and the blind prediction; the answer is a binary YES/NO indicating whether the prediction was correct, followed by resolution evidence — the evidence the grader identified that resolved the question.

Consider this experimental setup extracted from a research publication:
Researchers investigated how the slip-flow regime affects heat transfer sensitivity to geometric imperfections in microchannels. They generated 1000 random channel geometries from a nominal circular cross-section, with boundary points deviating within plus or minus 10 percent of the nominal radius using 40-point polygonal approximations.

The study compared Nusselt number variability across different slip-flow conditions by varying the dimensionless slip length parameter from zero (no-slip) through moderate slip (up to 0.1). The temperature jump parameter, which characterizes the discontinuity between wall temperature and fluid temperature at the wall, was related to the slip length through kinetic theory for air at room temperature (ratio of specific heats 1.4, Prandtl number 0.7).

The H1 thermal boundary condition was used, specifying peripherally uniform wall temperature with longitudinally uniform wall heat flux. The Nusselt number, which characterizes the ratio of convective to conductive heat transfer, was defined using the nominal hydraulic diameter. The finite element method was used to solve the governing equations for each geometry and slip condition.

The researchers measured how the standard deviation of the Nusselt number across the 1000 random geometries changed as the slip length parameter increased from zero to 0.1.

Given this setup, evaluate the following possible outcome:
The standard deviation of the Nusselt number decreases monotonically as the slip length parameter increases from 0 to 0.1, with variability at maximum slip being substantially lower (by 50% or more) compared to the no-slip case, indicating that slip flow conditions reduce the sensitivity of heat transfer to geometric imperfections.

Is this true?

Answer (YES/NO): NO